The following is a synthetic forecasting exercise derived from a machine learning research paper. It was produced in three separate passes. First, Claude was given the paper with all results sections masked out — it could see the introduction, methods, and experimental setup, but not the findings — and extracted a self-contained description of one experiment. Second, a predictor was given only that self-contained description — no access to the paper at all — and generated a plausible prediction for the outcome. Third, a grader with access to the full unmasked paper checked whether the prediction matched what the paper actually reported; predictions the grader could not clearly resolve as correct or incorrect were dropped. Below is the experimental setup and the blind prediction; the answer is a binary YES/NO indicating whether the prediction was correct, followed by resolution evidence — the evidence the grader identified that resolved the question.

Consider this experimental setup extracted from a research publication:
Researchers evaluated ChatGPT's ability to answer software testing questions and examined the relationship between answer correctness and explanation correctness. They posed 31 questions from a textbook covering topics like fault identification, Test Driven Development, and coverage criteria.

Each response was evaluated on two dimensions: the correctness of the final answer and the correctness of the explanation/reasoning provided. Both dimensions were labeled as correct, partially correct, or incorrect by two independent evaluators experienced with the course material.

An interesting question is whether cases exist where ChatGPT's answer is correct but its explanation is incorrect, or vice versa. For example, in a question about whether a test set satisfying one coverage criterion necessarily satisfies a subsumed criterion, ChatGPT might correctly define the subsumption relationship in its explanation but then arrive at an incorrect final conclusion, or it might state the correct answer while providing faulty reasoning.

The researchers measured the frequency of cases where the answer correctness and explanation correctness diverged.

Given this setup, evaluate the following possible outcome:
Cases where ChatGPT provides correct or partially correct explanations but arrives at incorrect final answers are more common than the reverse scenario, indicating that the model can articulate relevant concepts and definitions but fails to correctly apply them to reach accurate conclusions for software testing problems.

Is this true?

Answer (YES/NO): NO